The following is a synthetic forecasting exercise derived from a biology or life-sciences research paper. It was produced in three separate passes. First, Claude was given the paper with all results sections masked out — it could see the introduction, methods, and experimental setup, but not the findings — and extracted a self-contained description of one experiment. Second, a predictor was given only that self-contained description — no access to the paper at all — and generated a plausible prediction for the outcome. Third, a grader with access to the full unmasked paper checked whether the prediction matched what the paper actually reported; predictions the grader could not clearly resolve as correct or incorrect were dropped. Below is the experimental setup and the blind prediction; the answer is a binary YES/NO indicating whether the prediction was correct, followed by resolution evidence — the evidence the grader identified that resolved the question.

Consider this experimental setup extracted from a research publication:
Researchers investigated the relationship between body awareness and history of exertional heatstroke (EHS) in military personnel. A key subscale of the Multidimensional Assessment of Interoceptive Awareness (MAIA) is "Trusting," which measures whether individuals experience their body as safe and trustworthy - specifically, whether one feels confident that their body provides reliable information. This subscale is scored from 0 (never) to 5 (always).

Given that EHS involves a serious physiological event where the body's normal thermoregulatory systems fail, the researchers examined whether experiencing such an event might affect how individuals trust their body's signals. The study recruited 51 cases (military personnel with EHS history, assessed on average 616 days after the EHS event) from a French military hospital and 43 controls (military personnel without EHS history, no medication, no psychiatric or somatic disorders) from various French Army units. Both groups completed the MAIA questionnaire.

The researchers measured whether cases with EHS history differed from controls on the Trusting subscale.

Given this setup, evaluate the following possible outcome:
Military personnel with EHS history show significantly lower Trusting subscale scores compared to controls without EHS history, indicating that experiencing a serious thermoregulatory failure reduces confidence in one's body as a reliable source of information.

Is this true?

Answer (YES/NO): NO